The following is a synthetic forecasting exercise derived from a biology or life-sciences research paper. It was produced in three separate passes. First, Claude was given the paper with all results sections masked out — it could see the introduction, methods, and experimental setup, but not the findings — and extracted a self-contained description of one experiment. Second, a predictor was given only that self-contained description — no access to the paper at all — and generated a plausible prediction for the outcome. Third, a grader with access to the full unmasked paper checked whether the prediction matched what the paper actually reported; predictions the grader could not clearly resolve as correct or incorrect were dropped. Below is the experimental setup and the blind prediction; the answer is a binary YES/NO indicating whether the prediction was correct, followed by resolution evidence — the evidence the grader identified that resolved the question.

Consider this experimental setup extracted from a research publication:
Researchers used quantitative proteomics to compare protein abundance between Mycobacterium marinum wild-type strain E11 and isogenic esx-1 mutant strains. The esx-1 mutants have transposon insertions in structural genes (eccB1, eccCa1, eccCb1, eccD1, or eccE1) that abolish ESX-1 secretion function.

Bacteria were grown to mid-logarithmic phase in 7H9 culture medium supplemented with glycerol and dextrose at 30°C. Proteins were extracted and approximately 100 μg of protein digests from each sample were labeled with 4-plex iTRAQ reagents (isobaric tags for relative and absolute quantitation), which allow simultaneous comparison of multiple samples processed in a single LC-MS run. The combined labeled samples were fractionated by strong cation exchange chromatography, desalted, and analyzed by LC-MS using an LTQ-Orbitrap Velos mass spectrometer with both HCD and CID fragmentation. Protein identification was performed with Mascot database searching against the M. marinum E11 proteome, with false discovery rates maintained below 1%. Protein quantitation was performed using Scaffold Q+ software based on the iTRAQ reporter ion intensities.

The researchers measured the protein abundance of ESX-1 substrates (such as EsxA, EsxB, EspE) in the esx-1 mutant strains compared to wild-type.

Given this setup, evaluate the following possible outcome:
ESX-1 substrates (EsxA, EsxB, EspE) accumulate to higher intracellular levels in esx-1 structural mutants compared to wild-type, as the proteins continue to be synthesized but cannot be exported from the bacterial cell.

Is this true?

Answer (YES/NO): YES